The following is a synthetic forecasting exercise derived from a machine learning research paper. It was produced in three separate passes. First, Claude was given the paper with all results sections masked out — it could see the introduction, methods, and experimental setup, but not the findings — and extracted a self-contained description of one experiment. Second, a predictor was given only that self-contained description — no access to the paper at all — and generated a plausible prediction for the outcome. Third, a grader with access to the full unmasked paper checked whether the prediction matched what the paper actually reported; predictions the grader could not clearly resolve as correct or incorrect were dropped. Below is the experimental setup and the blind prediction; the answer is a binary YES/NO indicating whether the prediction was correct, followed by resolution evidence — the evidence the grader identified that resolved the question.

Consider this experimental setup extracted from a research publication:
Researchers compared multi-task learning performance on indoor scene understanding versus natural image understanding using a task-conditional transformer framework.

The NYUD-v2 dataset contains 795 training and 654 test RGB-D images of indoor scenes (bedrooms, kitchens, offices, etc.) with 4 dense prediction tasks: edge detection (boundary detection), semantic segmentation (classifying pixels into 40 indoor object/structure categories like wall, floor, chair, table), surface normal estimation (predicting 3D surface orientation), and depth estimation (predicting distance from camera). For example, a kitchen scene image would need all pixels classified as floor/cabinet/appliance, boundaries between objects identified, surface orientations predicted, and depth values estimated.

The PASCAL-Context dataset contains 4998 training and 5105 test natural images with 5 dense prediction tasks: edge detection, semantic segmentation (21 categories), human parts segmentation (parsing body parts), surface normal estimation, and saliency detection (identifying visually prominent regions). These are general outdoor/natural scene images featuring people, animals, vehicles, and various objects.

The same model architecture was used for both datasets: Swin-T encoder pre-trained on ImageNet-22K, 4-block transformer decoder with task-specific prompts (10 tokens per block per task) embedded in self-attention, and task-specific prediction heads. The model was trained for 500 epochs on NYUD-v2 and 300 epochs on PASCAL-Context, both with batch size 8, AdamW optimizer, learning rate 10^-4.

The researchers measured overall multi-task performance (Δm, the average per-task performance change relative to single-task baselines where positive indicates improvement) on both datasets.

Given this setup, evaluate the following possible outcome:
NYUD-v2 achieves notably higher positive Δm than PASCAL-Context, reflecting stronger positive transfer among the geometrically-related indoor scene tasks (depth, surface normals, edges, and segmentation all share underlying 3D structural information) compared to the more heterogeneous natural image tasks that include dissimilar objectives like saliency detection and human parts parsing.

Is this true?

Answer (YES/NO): NO